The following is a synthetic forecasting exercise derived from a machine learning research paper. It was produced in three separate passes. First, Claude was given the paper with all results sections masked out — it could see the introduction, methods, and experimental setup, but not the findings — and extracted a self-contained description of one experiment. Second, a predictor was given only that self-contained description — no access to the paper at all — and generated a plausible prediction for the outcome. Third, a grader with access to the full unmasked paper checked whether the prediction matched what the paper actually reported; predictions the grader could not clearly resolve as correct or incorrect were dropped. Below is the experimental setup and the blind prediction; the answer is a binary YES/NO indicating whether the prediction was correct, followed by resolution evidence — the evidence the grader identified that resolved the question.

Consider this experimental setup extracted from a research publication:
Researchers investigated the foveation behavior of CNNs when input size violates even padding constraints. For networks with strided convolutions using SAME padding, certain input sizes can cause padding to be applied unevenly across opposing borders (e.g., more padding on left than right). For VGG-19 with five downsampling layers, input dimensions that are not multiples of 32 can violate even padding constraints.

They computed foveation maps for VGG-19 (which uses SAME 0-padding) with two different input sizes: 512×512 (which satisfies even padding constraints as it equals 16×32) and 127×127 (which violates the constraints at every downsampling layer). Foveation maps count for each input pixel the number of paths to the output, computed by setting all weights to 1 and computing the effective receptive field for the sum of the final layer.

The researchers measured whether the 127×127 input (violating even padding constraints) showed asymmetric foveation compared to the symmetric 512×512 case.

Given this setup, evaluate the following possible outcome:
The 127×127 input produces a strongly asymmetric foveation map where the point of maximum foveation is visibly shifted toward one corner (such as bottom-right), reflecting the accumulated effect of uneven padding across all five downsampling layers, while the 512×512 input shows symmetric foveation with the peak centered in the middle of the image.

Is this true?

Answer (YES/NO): NO